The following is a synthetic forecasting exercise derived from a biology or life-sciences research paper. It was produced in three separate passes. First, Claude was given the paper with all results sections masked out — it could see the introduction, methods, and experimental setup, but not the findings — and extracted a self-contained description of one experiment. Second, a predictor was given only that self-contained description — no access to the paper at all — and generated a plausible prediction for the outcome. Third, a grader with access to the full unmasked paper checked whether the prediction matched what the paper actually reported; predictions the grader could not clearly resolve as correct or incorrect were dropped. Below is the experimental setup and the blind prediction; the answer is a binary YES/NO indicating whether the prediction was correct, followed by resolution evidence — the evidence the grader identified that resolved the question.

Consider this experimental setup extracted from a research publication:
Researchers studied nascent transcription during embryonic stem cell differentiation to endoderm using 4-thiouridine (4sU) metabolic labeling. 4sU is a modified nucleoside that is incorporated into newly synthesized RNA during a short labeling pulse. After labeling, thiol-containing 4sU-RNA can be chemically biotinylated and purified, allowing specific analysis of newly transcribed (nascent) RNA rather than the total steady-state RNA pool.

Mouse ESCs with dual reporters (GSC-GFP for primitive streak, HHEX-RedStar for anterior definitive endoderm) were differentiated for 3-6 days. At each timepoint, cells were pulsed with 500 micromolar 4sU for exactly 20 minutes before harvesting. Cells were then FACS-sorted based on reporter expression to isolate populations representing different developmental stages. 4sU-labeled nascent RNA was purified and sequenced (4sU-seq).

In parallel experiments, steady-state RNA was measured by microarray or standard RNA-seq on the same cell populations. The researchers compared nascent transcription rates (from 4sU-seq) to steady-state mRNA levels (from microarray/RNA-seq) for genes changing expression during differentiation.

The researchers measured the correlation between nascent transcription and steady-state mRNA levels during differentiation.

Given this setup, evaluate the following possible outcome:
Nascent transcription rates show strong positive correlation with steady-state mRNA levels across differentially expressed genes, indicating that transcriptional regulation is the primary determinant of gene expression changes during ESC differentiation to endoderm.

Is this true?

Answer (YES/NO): YES